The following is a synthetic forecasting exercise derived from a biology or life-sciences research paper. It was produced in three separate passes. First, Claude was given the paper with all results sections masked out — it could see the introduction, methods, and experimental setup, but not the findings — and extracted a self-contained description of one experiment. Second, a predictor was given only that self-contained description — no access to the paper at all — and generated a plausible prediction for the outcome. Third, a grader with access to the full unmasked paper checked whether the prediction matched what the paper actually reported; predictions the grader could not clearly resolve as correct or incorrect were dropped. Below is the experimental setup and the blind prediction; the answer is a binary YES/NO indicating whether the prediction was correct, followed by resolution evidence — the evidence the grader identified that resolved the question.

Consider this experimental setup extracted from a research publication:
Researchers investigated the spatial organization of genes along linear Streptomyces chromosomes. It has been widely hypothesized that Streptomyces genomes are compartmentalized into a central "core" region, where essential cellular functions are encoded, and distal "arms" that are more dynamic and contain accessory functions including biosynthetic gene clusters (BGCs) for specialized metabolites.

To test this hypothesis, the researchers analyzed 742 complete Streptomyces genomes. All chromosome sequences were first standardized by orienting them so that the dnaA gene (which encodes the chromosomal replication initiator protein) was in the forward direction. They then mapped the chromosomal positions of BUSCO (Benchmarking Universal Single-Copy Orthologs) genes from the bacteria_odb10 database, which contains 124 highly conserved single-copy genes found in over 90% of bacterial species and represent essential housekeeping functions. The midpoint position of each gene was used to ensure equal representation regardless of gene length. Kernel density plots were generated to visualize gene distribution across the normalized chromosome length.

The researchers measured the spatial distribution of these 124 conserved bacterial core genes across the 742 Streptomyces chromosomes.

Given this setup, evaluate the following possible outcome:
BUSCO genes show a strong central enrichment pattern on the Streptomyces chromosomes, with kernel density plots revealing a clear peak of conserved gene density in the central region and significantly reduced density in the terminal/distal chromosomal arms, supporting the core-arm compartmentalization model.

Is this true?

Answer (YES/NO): YES